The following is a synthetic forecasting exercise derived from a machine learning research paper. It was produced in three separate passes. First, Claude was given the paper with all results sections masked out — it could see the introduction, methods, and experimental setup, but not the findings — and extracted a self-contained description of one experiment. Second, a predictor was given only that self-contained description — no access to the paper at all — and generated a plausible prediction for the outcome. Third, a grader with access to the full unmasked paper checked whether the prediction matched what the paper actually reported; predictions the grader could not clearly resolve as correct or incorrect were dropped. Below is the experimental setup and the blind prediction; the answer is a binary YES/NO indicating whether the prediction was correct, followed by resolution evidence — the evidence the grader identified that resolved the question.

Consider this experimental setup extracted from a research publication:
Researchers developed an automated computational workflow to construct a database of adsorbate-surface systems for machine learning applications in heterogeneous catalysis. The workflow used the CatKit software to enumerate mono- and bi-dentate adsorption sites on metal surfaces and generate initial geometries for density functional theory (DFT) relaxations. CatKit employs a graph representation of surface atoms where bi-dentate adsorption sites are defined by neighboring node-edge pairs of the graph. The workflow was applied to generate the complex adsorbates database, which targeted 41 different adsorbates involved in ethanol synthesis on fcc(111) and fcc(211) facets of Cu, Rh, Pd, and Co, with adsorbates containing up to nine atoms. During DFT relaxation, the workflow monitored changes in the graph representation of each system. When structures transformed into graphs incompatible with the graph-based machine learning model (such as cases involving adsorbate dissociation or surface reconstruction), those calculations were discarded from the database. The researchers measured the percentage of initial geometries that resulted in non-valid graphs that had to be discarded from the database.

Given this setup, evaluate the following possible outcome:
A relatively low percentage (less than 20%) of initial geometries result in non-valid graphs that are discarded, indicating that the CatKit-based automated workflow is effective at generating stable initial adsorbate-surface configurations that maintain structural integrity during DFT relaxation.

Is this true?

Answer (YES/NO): NO